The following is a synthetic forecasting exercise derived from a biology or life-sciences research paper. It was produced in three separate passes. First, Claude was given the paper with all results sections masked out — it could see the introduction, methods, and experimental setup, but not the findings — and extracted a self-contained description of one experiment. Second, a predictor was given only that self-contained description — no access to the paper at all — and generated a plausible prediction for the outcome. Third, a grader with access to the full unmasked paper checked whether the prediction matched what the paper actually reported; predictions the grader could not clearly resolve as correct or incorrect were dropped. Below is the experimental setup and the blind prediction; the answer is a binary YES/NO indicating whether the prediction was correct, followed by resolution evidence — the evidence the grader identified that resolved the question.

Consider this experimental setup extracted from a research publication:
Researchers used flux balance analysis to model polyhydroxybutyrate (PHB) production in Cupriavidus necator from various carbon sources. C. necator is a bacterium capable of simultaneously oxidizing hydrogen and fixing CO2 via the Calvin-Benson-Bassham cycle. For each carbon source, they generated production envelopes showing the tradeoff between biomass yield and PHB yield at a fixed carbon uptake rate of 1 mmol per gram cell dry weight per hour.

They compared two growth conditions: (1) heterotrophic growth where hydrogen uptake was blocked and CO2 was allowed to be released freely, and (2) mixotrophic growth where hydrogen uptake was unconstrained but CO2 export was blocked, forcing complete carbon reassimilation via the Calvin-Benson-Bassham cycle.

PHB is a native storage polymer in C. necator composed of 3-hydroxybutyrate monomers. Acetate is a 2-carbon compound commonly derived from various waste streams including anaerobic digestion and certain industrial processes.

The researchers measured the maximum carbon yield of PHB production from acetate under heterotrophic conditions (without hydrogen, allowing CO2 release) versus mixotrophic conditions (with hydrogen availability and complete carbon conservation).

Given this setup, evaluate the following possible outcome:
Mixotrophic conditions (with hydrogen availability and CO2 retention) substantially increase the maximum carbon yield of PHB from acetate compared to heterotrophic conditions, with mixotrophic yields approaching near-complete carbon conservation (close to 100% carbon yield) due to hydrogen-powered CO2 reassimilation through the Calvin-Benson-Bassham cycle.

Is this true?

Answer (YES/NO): NO